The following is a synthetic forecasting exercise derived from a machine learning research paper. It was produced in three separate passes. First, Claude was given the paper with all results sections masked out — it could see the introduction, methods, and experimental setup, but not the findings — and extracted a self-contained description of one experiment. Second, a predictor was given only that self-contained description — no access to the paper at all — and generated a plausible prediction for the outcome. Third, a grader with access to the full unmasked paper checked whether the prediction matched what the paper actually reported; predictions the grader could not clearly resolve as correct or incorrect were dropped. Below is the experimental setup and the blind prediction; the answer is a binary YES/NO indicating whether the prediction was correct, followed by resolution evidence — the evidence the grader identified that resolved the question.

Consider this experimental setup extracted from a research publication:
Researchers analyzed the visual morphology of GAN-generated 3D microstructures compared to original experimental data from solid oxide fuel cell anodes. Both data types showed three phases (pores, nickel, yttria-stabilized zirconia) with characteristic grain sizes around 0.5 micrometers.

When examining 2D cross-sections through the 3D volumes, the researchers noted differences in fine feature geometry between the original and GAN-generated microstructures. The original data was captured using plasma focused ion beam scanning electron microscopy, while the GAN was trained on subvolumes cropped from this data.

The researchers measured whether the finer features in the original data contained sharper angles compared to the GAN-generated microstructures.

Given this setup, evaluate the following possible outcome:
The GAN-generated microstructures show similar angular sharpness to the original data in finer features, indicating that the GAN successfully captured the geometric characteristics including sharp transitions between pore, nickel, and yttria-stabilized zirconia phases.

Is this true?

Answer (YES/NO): NO